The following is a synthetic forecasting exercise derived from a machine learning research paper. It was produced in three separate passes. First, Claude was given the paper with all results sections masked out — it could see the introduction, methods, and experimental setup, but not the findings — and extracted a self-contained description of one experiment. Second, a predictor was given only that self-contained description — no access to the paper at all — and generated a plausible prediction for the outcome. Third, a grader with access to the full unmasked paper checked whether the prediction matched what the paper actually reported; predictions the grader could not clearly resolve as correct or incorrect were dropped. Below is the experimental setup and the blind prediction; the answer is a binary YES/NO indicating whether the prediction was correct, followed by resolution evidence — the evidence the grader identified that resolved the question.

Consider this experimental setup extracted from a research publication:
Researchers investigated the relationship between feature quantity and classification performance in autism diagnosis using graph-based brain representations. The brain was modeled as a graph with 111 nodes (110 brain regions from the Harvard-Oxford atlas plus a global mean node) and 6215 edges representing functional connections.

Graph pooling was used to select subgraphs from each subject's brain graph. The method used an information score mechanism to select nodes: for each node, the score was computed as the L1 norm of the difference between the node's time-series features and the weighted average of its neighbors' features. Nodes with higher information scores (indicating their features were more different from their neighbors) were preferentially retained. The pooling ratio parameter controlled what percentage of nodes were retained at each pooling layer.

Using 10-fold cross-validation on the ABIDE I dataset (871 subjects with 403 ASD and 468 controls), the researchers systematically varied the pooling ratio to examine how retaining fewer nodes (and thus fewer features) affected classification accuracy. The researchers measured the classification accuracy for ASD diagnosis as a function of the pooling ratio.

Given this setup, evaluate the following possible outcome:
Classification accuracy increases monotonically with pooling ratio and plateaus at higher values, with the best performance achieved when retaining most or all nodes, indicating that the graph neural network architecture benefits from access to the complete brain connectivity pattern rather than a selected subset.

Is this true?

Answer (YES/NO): NO